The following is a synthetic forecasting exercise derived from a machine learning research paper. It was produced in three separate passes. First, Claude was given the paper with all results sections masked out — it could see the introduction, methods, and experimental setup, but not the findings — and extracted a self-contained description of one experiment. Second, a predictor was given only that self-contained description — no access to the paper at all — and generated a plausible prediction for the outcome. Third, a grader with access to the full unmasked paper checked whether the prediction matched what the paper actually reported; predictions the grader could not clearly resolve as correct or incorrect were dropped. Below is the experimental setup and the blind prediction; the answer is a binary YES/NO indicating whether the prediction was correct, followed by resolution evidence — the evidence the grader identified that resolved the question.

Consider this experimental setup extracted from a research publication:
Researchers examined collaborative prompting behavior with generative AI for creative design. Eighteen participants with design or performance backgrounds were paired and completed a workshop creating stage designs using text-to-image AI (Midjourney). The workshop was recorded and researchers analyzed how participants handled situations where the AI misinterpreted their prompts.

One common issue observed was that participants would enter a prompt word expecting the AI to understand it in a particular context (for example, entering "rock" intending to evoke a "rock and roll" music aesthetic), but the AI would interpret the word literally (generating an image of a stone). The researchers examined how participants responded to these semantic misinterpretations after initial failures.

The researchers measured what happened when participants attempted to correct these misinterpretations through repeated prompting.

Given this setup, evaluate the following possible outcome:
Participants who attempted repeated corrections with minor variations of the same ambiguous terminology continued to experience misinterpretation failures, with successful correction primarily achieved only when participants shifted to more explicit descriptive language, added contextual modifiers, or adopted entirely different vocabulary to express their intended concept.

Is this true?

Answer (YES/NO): NO